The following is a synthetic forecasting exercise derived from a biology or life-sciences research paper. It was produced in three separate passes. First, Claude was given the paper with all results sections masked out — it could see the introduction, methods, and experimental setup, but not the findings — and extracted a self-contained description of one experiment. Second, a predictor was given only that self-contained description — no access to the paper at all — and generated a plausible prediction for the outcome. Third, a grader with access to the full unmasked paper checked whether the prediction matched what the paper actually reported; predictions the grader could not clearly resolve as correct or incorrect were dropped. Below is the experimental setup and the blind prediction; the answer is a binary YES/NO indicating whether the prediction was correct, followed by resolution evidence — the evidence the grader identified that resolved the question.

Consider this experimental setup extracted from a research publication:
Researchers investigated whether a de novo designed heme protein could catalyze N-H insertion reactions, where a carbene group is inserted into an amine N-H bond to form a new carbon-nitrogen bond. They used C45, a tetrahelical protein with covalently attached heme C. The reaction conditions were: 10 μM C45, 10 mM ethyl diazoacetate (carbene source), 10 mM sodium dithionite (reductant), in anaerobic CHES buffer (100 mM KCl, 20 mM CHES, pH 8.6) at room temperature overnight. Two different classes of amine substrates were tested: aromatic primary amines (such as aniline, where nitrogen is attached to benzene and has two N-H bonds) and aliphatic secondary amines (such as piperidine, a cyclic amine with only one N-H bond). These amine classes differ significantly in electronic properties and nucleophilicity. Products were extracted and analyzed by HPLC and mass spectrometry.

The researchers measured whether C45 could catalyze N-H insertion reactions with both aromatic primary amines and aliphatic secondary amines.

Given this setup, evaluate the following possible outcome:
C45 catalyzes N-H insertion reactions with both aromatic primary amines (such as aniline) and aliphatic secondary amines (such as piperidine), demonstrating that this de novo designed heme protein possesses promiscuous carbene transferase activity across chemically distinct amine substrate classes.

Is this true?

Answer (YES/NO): YES